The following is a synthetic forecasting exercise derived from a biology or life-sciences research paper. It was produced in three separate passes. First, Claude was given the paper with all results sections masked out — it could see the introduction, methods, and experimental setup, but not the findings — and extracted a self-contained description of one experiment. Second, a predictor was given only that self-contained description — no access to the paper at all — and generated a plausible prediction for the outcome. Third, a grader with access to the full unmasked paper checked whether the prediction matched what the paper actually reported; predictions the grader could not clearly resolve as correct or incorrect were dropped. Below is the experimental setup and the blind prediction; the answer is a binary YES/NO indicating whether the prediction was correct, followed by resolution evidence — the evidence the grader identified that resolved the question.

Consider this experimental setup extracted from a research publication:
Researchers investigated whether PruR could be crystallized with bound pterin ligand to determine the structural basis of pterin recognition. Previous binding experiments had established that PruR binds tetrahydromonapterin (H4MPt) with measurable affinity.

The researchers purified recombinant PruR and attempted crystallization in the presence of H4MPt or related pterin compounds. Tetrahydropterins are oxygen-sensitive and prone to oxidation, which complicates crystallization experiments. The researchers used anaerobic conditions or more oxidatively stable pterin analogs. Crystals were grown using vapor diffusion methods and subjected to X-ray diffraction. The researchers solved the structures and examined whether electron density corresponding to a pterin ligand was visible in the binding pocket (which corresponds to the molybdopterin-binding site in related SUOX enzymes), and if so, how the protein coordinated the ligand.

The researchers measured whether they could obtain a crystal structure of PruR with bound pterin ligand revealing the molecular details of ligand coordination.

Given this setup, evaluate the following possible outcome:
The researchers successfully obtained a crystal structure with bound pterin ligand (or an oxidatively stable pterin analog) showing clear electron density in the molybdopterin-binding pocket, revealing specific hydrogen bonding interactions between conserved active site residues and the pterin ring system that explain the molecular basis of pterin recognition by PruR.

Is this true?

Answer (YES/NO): YES